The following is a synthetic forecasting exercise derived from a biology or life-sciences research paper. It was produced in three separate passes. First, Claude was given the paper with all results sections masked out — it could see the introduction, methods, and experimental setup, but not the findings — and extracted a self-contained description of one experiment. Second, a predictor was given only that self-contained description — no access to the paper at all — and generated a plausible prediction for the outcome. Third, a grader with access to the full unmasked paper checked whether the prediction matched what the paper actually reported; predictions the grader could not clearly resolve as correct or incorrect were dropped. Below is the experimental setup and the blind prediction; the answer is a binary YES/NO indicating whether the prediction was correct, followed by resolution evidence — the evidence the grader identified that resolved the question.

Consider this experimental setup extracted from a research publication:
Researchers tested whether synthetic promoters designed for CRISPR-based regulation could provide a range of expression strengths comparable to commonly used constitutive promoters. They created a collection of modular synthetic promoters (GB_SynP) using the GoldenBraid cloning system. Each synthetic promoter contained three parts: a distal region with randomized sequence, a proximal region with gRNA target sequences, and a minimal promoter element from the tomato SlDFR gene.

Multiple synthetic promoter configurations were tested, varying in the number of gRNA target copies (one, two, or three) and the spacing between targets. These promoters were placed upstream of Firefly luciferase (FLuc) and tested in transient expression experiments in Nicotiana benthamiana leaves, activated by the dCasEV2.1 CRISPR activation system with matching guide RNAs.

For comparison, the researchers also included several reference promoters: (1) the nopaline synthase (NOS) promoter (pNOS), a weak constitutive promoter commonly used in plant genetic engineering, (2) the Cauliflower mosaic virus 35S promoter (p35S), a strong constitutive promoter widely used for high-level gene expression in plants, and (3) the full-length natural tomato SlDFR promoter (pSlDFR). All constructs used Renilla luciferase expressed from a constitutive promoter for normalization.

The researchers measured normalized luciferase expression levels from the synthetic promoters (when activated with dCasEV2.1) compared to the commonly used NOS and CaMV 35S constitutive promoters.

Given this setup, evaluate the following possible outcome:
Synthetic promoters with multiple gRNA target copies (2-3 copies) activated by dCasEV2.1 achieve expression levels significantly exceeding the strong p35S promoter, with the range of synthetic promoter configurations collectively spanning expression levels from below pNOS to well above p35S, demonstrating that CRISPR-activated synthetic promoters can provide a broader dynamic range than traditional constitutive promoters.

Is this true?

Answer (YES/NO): NO